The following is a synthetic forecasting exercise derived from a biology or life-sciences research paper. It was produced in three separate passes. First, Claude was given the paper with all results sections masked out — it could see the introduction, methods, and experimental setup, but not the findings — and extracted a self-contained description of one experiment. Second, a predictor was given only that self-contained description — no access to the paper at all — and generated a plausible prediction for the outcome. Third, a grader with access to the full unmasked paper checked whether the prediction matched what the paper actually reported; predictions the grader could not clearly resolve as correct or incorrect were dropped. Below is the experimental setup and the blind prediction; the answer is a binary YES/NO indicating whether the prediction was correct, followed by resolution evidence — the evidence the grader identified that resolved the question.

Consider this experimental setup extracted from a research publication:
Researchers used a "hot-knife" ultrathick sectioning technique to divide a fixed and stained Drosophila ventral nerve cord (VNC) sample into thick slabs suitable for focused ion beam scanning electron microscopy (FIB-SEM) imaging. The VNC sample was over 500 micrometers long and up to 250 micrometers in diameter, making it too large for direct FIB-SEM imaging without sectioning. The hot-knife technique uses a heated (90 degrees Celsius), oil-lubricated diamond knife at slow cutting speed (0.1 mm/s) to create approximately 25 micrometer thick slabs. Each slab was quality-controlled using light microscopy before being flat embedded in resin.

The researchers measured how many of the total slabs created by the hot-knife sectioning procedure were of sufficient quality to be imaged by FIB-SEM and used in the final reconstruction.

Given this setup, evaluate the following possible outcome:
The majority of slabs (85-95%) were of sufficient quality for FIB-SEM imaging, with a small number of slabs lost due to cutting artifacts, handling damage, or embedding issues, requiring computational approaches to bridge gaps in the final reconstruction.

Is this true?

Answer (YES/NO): NO